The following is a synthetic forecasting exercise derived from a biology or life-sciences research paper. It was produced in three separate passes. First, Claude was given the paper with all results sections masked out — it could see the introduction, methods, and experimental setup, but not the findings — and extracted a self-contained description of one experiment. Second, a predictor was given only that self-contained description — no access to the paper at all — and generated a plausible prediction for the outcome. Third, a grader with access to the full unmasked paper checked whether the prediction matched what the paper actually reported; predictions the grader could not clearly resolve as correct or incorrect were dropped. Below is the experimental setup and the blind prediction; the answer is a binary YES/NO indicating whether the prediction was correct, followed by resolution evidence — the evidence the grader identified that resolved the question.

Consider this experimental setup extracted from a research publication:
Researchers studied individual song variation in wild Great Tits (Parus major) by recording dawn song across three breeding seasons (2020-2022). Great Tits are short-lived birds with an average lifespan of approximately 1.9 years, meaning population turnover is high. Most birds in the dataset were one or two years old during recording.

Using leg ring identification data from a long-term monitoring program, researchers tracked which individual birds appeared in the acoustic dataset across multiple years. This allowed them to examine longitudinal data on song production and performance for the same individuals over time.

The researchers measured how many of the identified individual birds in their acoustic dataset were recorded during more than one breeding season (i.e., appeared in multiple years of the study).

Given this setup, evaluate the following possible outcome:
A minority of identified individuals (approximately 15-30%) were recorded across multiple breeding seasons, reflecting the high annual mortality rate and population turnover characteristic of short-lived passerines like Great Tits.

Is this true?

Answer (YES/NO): YES